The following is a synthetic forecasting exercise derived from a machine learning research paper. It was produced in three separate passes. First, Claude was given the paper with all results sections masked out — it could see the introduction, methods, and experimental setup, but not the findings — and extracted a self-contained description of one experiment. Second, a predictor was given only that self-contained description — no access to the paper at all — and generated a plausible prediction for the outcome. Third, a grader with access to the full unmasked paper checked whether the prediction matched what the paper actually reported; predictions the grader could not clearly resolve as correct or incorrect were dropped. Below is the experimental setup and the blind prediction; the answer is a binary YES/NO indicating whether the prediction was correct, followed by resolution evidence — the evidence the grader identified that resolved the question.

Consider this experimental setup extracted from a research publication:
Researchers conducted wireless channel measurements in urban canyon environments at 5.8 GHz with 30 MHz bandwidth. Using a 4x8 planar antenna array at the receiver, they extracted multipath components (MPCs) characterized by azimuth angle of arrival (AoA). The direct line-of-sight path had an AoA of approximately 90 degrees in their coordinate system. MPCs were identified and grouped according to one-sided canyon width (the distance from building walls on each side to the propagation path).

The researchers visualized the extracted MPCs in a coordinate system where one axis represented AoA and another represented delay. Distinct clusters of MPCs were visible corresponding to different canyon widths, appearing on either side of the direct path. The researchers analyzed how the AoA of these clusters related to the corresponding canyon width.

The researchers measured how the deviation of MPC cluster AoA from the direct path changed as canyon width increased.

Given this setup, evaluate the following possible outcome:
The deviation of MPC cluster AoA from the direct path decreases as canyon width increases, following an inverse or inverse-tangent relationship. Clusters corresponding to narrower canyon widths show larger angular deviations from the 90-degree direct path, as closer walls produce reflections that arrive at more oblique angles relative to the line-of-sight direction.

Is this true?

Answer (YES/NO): NO